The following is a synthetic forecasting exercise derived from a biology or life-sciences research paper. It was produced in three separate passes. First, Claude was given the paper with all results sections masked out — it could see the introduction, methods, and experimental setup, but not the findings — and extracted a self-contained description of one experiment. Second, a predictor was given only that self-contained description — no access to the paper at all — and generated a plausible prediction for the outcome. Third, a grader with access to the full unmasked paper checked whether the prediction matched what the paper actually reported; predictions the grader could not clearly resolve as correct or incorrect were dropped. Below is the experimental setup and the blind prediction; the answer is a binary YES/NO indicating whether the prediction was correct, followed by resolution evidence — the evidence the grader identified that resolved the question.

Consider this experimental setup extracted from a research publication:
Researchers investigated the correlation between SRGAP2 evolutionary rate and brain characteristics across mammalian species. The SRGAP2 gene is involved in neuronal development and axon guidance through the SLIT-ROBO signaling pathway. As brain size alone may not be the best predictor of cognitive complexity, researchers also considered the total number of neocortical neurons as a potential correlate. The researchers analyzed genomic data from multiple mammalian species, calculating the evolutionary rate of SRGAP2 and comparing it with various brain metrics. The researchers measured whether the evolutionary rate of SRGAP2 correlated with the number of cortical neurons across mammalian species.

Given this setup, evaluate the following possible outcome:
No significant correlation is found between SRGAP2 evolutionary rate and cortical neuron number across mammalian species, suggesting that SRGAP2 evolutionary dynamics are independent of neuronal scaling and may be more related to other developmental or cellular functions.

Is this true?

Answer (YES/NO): NO